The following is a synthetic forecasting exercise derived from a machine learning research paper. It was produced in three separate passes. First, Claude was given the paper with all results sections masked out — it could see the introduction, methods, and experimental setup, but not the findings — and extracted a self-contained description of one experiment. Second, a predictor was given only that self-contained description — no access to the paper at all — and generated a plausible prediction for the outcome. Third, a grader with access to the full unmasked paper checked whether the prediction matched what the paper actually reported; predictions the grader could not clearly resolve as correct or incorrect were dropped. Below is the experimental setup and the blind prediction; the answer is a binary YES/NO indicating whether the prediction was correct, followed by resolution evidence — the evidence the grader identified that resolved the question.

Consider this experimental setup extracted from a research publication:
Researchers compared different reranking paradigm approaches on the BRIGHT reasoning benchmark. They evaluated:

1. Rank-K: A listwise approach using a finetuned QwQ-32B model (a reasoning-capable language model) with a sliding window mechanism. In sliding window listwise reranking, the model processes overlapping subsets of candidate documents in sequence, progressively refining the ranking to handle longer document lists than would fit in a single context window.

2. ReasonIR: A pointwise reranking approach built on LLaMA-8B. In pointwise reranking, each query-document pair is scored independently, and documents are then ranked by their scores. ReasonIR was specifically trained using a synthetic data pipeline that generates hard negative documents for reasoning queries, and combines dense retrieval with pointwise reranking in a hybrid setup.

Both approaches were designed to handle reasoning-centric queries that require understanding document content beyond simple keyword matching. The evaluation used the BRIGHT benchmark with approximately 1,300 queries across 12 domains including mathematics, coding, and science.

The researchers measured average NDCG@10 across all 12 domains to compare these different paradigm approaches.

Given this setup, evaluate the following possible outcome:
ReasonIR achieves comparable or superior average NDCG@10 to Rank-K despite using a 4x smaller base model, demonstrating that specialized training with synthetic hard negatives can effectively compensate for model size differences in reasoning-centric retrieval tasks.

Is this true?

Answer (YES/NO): YES